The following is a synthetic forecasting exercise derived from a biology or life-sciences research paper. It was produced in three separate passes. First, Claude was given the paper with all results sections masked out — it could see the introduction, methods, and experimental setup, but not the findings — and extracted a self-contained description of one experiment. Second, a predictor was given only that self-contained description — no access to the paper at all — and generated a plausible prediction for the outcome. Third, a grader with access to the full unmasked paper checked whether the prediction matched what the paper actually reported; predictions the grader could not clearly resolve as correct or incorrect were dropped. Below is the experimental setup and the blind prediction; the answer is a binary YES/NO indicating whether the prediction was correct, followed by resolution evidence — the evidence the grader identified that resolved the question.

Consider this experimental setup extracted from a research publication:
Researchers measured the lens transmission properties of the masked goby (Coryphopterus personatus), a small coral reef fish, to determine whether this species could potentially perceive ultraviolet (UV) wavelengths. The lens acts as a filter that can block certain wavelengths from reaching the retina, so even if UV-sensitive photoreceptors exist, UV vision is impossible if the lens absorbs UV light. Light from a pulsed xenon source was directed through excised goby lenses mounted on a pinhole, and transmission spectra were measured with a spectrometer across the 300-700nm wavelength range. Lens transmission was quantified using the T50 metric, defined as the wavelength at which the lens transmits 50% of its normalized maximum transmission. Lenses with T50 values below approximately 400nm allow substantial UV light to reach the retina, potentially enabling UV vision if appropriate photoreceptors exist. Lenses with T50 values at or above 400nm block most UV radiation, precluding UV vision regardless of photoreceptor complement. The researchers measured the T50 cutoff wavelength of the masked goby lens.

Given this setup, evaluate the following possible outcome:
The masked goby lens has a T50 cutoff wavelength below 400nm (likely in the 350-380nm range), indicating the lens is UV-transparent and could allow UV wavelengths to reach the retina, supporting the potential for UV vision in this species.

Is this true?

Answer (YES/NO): NO